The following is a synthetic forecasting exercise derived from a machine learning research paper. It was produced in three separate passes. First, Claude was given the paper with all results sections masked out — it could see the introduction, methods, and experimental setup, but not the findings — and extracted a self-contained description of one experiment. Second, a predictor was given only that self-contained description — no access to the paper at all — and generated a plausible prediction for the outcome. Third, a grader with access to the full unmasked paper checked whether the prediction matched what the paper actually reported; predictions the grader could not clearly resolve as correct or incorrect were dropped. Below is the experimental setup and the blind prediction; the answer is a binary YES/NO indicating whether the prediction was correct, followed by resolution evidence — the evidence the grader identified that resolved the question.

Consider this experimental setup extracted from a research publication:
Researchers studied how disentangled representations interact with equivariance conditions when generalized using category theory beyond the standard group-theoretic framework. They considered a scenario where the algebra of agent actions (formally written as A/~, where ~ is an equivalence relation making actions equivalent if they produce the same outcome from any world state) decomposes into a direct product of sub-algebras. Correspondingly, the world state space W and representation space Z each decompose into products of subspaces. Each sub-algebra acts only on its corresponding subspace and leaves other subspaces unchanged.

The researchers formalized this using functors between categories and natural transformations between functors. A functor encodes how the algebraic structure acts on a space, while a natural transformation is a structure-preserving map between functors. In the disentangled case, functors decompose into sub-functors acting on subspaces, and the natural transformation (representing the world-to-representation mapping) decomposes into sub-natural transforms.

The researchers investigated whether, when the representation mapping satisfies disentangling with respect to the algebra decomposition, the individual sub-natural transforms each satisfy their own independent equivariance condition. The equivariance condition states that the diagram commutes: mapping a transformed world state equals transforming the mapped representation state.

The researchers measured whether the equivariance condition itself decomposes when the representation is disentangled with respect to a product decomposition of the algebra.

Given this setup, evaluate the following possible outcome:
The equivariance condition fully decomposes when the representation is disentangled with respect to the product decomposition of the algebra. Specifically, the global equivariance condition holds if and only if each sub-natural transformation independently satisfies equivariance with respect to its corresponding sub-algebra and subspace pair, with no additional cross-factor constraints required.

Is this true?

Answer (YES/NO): YES